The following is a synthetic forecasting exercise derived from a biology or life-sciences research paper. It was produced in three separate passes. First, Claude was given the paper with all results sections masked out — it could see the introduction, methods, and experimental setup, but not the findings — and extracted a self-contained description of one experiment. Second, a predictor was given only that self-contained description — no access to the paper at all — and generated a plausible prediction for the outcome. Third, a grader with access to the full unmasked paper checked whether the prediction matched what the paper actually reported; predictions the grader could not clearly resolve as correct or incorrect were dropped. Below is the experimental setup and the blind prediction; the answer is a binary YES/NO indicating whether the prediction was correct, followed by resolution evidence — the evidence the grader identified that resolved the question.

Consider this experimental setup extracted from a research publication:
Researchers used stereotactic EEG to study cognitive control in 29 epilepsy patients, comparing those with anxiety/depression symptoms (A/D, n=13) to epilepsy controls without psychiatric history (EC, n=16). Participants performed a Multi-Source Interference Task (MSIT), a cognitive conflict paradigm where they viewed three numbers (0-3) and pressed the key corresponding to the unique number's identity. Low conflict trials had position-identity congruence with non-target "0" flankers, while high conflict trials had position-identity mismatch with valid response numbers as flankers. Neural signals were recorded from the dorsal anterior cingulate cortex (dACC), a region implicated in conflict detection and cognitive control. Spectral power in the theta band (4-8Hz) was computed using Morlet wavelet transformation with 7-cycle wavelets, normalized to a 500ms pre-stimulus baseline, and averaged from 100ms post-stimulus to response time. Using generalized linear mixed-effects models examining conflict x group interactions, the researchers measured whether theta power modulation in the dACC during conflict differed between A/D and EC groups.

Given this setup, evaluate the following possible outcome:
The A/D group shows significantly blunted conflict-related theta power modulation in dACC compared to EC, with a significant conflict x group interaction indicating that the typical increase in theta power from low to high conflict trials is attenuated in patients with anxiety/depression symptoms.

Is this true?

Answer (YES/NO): NO